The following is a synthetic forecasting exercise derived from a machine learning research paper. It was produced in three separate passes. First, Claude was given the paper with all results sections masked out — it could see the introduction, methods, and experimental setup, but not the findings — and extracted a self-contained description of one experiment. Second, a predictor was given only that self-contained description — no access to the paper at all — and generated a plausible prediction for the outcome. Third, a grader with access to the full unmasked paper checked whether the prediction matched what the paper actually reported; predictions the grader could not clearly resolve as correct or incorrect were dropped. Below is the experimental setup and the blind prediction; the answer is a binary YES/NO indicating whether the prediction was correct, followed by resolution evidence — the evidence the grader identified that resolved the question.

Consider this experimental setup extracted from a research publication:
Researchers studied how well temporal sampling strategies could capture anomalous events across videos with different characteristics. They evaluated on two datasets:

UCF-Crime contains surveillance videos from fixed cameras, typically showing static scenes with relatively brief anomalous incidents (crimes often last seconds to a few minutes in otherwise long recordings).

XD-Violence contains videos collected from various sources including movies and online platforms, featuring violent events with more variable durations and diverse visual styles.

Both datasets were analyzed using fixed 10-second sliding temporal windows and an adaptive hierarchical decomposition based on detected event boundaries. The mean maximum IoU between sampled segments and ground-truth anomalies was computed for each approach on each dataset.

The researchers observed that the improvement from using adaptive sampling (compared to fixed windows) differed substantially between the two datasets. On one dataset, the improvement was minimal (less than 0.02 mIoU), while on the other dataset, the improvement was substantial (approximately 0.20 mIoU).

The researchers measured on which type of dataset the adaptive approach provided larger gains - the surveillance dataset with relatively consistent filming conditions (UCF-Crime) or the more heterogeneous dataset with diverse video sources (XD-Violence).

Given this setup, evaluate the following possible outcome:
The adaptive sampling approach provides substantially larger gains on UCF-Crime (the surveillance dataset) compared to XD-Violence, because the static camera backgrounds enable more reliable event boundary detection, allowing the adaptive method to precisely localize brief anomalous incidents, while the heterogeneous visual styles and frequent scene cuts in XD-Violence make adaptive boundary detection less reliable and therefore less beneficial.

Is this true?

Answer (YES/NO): NO